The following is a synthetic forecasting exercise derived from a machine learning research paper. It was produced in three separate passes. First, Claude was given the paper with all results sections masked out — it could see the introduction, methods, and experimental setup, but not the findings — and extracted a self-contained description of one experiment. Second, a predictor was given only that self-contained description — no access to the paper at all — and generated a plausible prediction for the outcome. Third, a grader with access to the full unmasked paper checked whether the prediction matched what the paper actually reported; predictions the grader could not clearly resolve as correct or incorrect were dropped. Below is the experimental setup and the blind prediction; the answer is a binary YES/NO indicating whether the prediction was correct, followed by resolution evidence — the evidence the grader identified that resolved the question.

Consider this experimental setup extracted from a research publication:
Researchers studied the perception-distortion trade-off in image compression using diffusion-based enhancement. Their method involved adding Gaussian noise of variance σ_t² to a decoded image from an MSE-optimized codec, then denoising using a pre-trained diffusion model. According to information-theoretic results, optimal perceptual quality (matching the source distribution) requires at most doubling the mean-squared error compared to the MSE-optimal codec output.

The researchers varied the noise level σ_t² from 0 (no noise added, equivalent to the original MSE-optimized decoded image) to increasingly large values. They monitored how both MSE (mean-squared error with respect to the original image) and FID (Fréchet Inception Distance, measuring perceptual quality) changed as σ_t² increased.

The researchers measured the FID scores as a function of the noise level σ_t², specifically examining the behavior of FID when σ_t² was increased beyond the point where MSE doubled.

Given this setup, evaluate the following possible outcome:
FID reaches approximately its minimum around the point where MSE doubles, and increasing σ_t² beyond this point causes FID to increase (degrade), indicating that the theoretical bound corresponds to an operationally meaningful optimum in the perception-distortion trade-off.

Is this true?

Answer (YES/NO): NO